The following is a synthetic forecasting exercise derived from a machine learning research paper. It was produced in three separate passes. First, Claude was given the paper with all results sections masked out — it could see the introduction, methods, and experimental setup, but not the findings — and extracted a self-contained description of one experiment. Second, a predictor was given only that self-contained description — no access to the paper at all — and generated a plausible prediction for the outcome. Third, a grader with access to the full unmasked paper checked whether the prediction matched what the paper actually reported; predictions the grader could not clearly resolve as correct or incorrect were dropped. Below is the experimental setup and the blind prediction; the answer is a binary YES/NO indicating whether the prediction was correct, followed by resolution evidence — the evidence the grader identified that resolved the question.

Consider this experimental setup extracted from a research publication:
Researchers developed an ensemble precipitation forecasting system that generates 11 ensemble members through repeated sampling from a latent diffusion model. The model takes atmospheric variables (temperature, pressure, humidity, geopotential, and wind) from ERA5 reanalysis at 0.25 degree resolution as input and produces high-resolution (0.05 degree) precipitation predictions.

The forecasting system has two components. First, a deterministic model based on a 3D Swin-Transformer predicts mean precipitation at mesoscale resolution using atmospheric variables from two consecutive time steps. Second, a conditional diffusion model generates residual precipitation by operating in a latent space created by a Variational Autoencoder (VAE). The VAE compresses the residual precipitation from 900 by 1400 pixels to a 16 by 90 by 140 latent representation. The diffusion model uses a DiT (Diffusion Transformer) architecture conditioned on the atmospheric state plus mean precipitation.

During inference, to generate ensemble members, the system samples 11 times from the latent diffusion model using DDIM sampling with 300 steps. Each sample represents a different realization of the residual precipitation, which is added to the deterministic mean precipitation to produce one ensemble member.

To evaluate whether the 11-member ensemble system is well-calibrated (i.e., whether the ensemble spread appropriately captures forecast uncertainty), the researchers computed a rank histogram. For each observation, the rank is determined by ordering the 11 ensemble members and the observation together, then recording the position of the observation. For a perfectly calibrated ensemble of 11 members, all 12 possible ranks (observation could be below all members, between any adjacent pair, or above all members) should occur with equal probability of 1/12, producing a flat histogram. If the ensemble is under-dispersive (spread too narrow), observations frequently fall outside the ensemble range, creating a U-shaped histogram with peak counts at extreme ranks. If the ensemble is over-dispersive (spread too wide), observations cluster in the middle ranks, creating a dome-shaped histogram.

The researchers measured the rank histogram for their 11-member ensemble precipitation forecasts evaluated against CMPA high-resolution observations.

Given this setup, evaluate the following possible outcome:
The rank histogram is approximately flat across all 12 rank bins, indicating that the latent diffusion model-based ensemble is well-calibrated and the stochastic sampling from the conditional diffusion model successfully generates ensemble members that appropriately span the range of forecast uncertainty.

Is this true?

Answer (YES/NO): YES